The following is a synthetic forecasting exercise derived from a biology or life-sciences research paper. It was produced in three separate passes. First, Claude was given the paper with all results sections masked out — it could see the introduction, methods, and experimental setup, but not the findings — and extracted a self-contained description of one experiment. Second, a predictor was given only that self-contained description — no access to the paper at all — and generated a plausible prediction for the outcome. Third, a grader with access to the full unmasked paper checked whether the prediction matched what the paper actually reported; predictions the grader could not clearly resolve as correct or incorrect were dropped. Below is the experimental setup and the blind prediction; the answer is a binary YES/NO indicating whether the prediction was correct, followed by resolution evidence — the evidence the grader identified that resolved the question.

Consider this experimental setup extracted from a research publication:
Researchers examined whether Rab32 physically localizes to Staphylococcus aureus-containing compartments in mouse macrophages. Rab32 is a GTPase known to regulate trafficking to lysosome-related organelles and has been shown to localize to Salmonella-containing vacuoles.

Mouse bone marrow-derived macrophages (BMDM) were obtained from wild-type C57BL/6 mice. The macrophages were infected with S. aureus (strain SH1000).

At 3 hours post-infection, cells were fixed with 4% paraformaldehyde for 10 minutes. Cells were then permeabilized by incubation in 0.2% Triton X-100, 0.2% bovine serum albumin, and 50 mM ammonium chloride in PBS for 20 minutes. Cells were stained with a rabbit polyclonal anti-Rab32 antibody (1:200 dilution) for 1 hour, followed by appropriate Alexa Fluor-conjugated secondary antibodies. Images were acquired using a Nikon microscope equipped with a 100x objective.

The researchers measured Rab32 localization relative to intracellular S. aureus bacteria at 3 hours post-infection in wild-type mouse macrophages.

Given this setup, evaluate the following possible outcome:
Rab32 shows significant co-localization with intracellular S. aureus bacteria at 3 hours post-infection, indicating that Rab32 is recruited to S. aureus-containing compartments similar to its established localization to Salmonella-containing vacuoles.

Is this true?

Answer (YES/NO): YES